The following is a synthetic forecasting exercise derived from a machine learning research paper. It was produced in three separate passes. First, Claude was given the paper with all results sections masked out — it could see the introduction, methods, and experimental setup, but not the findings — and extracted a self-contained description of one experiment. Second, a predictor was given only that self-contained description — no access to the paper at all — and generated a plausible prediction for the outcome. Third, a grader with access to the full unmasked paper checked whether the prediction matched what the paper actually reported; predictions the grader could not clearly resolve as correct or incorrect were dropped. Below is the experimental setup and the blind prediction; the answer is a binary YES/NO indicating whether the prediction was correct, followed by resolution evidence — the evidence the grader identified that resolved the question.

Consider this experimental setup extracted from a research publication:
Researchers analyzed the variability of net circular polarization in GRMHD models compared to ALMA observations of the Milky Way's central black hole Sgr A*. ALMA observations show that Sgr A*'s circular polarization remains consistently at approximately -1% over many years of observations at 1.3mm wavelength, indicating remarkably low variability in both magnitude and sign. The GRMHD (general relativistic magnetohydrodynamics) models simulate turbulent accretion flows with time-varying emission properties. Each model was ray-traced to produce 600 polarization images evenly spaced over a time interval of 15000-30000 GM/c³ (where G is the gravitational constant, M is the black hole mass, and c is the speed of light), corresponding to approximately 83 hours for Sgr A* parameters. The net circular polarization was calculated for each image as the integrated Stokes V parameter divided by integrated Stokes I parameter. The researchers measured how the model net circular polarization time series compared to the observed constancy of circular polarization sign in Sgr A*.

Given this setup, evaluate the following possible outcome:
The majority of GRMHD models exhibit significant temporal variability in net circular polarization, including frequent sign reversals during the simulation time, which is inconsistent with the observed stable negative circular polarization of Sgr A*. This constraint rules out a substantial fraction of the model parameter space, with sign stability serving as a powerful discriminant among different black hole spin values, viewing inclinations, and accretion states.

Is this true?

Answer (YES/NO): YES